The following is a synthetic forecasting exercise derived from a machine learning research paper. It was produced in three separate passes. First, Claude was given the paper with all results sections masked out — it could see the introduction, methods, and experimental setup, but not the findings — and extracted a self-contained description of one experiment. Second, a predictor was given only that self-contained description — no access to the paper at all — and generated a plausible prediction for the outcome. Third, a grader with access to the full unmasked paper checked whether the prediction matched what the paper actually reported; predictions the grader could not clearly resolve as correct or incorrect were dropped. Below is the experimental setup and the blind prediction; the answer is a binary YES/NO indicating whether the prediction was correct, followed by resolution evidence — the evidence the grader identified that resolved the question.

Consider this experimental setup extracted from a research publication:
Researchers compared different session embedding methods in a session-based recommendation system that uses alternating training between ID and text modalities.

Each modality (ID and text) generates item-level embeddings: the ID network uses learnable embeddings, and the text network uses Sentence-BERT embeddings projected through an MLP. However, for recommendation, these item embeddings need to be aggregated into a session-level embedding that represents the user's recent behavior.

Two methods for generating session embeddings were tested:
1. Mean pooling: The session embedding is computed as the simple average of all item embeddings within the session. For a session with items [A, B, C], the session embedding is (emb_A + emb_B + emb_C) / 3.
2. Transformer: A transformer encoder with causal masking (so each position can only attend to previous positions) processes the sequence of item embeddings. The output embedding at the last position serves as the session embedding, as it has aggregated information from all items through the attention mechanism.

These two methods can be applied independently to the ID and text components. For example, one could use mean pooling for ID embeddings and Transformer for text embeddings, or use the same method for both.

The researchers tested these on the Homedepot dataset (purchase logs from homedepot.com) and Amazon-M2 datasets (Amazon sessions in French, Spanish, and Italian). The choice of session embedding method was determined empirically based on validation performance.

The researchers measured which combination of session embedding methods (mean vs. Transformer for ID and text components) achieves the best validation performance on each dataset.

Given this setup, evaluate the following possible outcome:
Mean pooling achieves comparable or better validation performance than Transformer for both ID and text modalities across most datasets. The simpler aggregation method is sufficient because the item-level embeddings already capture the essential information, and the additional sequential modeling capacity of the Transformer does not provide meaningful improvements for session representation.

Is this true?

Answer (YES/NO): NO